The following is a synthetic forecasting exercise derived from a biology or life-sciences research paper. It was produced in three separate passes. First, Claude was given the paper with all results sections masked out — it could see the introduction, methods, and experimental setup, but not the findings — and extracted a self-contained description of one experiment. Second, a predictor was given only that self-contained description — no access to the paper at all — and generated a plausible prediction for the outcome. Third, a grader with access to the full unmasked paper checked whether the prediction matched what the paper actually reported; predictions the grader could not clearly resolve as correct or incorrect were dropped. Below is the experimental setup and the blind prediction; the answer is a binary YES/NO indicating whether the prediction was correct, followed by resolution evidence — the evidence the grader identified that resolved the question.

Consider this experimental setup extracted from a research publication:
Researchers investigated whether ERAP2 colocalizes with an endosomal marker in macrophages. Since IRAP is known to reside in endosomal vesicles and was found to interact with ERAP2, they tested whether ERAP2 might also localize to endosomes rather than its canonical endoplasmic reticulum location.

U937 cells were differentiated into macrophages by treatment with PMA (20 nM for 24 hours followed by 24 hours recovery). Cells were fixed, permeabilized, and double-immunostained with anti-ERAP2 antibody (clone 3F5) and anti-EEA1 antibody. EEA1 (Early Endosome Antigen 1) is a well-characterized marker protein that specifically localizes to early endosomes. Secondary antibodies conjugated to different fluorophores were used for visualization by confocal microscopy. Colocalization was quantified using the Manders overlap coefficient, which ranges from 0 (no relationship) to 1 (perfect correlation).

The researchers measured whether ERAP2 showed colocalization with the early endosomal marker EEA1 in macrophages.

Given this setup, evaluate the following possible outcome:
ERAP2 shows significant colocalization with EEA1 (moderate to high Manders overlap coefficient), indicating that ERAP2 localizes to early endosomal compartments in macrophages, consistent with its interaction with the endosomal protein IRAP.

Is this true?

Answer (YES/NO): YES